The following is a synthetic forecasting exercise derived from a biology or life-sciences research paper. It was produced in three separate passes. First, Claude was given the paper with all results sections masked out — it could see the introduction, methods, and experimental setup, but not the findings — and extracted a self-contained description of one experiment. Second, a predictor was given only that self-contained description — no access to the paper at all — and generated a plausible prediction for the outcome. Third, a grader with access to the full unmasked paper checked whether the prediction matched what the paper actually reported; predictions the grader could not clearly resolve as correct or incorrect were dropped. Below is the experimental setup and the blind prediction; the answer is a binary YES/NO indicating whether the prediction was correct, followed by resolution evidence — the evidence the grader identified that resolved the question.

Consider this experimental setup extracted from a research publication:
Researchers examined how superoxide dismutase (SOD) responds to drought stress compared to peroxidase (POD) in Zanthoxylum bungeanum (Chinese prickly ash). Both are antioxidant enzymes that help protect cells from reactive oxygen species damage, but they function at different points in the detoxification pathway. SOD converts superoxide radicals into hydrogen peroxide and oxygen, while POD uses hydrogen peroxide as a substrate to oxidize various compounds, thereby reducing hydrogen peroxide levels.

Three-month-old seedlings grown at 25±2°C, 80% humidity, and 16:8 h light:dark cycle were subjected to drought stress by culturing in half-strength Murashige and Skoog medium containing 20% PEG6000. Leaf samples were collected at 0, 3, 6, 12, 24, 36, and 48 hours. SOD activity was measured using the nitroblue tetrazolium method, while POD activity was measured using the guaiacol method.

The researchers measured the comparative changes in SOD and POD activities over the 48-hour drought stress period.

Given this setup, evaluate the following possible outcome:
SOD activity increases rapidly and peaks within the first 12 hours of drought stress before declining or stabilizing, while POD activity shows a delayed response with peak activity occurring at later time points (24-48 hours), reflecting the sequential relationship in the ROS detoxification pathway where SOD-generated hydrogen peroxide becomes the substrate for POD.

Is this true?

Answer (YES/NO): NO